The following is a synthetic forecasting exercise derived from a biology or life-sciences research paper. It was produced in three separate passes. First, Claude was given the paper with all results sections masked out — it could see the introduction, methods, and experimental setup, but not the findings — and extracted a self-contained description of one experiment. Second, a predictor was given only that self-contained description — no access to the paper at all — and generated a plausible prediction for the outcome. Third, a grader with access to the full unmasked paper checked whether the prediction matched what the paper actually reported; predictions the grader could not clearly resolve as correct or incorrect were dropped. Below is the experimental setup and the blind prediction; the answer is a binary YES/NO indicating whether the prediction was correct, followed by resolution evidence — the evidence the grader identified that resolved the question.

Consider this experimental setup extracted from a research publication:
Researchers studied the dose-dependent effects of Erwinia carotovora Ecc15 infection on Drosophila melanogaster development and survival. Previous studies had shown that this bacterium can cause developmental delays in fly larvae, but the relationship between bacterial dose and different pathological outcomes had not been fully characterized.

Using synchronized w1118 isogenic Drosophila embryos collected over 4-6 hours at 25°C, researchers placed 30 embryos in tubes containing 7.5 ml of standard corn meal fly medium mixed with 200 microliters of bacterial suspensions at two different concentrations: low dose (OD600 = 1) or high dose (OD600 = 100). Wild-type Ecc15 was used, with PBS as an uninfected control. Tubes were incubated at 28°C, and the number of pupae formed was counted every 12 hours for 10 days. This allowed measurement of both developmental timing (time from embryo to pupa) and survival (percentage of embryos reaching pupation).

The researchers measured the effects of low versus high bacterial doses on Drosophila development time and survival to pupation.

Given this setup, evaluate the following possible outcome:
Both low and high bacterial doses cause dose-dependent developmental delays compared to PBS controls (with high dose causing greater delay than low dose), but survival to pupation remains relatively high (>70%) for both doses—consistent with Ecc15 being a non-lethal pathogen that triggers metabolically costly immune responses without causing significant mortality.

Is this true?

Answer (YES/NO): NO